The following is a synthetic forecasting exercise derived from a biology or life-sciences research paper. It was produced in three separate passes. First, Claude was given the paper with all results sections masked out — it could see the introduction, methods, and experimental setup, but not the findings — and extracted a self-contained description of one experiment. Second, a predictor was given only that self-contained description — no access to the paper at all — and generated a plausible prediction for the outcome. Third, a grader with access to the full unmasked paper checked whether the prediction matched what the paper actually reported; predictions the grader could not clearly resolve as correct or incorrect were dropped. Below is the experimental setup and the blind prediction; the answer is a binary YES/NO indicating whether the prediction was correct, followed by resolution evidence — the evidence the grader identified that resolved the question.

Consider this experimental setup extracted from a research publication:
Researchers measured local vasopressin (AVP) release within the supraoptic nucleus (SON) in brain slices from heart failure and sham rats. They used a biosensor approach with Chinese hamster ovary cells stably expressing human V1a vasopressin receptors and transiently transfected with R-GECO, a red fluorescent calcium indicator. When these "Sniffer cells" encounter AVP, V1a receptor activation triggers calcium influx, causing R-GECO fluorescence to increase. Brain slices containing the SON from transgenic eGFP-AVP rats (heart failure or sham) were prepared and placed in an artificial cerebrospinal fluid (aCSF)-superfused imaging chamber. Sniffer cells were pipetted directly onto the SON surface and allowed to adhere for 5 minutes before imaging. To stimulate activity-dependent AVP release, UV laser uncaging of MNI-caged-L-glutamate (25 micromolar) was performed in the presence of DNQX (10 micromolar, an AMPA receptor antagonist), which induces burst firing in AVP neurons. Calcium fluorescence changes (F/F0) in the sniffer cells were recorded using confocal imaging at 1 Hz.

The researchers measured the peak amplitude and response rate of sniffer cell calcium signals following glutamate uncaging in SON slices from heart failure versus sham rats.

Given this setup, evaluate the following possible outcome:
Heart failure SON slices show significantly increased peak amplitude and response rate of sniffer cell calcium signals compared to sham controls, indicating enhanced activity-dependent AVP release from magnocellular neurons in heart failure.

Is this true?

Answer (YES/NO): NO